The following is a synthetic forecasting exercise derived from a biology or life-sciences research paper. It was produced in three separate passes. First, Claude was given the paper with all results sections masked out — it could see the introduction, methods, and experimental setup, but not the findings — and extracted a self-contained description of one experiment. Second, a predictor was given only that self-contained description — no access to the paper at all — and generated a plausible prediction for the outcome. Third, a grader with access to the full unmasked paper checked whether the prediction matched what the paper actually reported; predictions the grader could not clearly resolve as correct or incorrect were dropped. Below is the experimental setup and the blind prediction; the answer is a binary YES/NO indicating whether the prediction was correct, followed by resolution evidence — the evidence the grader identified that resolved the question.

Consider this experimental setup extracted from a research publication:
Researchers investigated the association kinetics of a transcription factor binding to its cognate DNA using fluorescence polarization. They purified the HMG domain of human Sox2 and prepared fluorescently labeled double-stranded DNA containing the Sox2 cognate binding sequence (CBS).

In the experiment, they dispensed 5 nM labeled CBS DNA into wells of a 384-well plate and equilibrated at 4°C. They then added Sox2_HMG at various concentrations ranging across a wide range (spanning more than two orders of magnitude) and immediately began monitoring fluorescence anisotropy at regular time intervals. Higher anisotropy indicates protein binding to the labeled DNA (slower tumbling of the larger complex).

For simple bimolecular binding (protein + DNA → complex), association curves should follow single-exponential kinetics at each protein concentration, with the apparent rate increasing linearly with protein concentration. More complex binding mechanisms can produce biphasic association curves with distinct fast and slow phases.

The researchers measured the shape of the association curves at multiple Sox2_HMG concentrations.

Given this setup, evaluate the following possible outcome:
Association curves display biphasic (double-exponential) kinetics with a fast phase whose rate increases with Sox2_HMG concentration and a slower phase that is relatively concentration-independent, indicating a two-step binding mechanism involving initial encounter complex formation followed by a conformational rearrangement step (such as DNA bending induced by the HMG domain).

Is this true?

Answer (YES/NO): NO